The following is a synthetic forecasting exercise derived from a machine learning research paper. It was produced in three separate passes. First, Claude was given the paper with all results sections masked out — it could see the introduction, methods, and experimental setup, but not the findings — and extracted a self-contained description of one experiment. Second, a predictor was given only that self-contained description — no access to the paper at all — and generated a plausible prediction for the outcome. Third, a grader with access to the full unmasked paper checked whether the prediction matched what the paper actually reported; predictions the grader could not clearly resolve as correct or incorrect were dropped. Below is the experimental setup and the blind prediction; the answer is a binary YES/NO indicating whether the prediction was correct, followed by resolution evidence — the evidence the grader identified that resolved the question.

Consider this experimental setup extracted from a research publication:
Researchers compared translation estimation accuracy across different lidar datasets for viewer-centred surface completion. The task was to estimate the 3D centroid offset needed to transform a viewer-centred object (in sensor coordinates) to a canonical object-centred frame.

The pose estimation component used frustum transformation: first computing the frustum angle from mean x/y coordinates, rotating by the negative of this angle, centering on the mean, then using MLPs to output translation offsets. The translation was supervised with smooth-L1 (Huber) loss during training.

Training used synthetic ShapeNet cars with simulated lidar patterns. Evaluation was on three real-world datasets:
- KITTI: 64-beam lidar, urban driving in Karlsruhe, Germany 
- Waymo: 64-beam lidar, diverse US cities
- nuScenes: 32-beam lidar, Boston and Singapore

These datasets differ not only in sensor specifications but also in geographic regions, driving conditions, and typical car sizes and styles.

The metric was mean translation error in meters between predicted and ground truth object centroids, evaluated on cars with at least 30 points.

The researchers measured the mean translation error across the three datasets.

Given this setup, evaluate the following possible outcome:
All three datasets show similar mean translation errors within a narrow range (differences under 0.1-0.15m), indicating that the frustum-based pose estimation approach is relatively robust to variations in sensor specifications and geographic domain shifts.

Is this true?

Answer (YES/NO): NO